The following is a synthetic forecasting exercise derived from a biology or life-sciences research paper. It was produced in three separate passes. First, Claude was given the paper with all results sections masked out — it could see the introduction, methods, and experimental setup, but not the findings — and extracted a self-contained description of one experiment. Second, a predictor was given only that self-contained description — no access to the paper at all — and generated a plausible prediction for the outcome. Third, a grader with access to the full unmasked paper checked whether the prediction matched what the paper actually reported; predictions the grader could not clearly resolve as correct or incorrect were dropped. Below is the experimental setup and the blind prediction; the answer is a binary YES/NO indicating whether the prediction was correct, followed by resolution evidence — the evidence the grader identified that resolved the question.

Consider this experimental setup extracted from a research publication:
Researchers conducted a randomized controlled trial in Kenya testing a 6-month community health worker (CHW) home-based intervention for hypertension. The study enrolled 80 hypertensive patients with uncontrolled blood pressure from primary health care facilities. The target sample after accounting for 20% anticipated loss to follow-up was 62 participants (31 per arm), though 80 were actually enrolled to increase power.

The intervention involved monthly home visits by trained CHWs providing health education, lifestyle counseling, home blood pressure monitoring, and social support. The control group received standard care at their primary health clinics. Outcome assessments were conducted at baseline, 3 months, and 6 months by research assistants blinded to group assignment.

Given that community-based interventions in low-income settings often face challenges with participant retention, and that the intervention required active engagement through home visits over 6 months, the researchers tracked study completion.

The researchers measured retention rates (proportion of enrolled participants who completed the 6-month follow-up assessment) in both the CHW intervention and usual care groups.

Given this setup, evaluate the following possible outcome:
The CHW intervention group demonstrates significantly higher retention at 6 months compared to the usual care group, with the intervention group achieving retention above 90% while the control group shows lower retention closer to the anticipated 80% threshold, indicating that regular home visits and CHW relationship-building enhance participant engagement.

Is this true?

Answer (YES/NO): YES